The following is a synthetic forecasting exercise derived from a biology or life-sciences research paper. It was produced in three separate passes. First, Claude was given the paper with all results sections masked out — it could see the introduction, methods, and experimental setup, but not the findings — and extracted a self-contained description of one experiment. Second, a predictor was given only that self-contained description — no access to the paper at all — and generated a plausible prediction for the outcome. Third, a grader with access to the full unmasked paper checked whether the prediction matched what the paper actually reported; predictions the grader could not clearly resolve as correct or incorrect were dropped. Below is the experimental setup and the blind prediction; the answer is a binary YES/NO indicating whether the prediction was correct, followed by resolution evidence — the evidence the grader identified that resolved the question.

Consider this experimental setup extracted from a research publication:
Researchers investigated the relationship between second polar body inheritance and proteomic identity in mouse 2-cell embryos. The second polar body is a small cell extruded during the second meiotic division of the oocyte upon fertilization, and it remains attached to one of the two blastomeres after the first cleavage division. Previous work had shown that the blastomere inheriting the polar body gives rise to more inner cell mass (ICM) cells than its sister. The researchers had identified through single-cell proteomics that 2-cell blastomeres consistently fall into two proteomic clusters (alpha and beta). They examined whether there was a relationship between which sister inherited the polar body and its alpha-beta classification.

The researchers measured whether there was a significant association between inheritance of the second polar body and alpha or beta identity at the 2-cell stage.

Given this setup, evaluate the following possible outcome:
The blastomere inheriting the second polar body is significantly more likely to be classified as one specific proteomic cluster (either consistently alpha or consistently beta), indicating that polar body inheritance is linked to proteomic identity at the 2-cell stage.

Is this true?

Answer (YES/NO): YES